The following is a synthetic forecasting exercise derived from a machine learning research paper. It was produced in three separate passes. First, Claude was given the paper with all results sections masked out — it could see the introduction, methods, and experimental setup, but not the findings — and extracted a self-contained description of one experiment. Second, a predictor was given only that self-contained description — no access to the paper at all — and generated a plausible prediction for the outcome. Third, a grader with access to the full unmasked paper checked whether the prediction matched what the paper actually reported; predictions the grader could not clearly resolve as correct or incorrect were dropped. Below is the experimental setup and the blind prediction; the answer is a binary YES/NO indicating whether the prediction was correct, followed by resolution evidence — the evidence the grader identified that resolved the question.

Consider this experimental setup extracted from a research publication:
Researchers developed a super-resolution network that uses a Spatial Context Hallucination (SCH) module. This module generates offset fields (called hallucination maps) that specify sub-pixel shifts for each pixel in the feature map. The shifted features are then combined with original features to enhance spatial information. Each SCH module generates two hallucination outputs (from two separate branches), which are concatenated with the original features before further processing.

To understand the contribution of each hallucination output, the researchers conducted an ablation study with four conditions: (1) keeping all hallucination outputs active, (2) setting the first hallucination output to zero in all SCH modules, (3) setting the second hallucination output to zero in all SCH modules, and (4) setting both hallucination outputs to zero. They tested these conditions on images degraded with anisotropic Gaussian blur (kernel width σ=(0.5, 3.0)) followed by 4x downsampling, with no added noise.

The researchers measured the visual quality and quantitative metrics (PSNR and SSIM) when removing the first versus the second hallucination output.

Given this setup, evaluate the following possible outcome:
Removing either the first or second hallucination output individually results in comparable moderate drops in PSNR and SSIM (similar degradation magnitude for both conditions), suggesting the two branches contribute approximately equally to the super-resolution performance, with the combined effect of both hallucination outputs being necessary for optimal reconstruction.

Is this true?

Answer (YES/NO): NO